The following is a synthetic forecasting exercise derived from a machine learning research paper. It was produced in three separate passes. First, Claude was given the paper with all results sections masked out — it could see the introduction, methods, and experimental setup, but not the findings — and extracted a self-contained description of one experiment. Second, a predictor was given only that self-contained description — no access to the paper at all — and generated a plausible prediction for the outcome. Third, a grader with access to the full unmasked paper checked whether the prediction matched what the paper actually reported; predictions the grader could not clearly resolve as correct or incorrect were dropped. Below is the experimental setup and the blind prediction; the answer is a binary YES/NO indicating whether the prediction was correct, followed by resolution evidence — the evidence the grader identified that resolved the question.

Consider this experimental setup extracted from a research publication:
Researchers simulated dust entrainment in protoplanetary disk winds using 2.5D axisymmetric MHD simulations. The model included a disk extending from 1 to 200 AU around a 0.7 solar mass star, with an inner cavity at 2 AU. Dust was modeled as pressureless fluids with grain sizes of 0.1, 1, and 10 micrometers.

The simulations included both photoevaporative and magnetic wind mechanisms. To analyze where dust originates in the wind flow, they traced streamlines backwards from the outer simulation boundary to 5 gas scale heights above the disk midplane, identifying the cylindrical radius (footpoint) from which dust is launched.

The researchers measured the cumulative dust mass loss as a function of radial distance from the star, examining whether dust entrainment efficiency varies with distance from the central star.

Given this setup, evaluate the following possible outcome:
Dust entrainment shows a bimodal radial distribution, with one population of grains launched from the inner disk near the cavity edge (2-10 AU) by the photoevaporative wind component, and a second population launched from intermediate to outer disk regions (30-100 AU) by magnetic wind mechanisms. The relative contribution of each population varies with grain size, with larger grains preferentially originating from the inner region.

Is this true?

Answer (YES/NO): NO